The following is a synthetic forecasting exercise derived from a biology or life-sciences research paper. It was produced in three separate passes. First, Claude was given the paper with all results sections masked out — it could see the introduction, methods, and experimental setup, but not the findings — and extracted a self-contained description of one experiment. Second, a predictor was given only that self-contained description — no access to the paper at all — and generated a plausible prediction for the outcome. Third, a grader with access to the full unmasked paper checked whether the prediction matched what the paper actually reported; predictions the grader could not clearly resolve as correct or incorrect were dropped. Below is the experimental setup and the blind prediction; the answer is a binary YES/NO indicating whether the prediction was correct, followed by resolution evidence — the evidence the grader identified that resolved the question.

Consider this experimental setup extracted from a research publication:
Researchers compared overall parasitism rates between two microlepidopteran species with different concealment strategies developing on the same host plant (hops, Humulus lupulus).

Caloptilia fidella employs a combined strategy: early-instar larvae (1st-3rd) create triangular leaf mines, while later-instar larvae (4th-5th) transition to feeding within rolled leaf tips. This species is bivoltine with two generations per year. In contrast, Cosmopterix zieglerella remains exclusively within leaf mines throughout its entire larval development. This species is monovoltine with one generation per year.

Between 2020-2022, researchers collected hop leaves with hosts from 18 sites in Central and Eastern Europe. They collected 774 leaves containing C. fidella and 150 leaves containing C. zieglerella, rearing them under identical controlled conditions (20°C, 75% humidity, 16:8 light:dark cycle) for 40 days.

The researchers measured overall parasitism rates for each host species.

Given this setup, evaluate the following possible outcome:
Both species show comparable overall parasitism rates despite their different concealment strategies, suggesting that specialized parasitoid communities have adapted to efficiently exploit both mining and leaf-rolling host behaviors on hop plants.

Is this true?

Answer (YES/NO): NO